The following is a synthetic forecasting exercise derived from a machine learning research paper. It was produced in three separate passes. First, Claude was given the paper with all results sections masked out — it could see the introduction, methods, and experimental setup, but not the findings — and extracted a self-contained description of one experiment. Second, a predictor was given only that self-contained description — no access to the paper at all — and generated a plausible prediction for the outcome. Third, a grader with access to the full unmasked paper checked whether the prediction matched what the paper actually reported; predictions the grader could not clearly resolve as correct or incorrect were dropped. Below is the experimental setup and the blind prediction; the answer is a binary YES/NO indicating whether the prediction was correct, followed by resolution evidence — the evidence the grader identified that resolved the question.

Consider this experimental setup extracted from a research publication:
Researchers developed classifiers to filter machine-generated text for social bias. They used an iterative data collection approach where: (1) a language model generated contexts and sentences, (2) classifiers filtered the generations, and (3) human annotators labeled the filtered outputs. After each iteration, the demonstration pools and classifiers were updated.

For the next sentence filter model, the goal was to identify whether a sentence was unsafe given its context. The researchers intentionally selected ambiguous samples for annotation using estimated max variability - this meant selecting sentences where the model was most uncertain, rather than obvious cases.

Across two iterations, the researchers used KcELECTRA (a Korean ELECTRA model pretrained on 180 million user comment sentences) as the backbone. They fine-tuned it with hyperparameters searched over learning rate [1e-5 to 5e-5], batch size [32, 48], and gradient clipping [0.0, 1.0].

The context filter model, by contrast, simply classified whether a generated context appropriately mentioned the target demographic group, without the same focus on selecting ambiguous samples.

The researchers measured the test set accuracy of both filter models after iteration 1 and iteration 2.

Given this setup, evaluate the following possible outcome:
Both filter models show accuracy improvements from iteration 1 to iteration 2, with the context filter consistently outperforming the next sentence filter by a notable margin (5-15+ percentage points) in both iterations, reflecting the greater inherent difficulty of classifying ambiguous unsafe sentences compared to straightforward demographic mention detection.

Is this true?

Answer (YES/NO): NO